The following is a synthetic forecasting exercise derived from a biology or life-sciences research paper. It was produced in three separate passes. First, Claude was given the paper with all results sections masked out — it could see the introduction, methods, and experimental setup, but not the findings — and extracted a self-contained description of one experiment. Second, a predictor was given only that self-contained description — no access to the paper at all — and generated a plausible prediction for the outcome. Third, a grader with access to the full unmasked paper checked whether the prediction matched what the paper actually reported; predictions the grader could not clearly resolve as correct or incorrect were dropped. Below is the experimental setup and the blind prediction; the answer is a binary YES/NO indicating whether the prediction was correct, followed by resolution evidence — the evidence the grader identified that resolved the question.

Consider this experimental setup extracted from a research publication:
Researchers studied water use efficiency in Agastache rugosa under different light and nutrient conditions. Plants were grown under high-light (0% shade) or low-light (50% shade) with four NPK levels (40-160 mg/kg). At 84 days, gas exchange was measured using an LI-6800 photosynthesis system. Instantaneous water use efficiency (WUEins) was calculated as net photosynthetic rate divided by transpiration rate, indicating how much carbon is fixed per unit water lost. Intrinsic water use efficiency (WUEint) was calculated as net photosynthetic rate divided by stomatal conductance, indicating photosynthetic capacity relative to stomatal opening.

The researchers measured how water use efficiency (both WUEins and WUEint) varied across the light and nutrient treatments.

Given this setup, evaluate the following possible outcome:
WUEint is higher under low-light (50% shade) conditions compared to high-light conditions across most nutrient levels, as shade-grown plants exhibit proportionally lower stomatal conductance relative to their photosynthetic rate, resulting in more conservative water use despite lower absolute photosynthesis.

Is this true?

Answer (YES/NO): NO